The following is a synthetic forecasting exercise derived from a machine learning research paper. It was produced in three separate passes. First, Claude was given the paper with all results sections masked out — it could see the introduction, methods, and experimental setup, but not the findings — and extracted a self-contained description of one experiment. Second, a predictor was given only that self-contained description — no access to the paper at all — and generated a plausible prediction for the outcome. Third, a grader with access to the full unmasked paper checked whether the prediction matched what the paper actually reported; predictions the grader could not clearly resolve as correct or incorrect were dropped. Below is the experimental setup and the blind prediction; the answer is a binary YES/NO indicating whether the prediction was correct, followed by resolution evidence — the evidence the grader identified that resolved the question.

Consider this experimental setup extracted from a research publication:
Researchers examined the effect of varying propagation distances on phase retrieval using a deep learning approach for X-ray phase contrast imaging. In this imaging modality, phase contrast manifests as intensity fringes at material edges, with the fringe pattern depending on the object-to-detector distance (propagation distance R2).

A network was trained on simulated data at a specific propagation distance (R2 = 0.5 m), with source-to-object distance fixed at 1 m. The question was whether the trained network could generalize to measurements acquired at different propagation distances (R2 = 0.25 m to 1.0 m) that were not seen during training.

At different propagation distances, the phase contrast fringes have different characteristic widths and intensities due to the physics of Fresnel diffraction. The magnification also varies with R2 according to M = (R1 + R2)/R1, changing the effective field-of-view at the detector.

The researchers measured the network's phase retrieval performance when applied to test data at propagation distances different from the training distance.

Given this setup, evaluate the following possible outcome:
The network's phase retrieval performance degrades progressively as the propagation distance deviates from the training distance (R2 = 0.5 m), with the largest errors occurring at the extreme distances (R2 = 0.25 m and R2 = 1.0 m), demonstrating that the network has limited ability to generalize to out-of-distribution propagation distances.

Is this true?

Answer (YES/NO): NO